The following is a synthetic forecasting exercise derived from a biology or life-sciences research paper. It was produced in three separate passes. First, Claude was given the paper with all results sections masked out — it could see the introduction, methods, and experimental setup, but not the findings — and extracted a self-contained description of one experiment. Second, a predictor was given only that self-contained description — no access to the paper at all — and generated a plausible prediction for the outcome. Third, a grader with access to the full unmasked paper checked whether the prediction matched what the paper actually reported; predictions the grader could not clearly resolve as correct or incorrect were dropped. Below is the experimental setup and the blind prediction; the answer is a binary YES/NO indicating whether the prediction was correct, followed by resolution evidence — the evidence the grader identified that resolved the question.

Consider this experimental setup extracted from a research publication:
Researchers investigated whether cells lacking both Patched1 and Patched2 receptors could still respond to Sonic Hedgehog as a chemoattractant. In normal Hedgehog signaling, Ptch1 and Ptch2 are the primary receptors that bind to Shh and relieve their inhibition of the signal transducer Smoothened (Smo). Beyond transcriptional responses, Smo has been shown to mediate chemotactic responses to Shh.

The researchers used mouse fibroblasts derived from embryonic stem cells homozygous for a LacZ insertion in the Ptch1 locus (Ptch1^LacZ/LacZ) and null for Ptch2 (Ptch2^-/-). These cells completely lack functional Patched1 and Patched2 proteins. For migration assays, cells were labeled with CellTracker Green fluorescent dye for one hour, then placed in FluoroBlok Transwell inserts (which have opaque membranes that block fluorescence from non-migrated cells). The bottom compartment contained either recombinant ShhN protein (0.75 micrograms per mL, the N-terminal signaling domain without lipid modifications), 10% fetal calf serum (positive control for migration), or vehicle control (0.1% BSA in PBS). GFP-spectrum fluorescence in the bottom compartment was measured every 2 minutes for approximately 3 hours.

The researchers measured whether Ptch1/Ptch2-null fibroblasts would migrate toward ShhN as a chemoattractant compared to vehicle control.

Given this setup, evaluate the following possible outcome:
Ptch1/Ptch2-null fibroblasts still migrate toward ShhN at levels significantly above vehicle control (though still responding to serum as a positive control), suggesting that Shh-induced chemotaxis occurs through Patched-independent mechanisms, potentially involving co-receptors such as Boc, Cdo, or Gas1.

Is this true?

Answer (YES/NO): NO